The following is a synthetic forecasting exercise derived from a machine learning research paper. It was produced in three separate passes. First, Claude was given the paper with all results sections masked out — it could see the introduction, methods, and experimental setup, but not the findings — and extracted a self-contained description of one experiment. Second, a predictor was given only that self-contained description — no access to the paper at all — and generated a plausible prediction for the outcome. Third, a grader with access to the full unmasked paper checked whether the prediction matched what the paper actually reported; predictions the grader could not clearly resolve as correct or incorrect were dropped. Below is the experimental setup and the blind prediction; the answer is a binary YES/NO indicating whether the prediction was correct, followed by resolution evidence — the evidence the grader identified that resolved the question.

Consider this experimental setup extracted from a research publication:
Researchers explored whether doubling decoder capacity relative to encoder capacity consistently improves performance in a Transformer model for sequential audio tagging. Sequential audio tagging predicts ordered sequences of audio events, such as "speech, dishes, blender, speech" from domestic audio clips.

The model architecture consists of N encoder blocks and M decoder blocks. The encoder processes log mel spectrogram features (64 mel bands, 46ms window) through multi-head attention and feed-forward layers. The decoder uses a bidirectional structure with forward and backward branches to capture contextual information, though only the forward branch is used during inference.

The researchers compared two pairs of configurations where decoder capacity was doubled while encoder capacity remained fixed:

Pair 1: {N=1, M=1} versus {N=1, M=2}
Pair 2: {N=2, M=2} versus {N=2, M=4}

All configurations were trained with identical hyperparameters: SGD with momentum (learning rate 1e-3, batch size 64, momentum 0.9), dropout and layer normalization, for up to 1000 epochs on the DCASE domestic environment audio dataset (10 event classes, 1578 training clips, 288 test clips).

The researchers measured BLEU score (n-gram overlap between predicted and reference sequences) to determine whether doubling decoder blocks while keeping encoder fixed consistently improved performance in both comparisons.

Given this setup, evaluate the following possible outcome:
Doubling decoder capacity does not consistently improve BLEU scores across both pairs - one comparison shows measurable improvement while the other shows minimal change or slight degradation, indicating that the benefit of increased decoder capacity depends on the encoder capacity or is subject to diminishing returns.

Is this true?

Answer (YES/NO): YES